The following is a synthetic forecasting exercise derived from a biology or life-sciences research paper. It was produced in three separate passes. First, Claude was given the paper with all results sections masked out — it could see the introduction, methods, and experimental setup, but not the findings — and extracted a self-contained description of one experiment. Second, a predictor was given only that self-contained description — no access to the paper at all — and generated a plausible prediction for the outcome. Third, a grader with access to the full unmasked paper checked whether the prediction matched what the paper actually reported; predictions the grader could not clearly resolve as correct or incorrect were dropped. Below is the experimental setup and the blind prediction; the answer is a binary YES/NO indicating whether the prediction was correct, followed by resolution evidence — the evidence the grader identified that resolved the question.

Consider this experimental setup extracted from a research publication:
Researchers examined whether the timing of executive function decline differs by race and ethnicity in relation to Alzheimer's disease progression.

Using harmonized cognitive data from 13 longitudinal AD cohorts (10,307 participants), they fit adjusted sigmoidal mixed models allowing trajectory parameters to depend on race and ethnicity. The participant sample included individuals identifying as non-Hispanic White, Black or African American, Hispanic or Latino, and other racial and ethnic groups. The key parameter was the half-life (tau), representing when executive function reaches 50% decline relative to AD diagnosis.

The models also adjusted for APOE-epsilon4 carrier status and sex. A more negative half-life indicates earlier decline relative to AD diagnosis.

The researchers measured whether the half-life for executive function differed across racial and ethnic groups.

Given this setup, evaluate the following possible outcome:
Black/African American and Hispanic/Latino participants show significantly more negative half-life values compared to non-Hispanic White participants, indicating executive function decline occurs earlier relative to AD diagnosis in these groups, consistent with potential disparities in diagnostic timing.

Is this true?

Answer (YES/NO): NO